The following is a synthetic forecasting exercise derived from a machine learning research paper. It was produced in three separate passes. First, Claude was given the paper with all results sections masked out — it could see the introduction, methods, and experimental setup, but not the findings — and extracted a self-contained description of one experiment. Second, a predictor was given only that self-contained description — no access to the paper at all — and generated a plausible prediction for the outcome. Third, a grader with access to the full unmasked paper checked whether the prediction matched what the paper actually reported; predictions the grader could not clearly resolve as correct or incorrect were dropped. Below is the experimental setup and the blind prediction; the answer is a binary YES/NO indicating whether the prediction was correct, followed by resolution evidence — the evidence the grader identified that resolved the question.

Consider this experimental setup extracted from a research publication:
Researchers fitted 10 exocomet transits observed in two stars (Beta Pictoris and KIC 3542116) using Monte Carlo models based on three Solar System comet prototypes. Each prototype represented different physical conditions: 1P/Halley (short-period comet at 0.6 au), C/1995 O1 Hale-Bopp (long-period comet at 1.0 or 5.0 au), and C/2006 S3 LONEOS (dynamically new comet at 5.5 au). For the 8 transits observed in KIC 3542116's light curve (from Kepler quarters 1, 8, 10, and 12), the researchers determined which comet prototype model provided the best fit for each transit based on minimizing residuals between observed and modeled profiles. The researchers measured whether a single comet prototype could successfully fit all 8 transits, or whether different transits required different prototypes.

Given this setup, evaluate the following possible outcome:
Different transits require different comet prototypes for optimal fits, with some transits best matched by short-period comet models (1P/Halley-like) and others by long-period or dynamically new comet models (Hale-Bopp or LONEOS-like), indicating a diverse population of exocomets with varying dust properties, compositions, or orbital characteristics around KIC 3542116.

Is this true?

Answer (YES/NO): YES